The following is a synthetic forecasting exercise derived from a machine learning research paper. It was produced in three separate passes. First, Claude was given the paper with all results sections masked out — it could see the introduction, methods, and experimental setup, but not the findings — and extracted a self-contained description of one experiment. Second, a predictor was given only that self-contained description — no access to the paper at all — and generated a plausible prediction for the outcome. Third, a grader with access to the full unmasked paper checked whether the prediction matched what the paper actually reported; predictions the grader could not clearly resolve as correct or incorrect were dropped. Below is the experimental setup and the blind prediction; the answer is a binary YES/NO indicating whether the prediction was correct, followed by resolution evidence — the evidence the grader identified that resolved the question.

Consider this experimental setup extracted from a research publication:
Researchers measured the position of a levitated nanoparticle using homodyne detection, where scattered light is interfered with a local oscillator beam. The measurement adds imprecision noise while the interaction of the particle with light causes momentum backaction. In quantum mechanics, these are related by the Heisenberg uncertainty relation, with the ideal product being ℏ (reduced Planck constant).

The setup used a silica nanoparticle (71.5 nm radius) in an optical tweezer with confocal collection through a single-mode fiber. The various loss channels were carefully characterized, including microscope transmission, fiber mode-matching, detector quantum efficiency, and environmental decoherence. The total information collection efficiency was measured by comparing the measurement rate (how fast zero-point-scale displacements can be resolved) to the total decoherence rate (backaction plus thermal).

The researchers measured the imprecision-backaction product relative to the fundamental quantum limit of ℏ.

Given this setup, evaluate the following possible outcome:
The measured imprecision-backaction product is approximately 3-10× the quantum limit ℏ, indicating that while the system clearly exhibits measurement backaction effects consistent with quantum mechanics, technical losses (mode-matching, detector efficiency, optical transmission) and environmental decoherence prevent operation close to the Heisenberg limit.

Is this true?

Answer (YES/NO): NO